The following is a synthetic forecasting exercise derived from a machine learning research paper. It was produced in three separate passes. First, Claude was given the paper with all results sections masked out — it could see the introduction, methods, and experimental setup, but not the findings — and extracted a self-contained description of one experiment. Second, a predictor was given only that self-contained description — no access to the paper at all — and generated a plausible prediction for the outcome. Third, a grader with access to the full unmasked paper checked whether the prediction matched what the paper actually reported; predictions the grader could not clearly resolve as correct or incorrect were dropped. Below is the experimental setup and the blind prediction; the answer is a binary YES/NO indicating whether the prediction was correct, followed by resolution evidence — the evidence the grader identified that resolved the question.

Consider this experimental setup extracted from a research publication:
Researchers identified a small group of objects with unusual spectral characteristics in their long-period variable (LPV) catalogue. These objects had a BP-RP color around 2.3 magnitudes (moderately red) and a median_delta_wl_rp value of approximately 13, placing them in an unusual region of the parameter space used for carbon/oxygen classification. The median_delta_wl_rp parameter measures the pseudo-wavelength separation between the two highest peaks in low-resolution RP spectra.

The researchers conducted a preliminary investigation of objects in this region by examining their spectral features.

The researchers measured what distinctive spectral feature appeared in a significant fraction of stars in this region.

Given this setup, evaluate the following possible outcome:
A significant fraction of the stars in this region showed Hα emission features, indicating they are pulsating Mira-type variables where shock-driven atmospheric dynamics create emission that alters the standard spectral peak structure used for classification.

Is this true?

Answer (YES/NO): NO